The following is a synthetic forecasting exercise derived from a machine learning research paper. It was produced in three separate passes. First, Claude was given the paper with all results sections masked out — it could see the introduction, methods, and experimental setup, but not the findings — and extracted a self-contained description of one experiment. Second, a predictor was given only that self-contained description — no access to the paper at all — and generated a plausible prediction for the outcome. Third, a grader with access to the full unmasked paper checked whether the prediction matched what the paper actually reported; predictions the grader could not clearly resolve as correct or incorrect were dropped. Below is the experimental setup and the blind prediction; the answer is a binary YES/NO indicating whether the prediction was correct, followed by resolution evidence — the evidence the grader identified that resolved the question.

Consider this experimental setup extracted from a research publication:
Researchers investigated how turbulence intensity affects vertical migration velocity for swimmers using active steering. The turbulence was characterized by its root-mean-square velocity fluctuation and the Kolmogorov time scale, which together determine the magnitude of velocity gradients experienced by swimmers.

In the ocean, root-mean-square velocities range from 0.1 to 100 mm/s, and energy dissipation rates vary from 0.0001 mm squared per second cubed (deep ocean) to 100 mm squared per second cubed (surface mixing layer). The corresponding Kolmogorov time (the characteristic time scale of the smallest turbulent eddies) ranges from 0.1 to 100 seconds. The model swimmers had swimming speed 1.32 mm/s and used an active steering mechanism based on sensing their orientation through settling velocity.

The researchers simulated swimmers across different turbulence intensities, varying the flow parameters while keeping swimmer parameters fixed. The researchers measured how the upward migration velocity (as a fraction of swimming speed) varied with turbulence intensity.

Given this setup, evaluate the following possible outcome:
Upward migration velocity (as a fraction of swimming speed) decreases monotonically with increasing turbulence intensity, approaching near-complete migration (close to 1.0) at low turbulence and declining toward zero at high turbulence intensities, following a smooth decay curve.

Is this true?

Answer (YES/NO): NO